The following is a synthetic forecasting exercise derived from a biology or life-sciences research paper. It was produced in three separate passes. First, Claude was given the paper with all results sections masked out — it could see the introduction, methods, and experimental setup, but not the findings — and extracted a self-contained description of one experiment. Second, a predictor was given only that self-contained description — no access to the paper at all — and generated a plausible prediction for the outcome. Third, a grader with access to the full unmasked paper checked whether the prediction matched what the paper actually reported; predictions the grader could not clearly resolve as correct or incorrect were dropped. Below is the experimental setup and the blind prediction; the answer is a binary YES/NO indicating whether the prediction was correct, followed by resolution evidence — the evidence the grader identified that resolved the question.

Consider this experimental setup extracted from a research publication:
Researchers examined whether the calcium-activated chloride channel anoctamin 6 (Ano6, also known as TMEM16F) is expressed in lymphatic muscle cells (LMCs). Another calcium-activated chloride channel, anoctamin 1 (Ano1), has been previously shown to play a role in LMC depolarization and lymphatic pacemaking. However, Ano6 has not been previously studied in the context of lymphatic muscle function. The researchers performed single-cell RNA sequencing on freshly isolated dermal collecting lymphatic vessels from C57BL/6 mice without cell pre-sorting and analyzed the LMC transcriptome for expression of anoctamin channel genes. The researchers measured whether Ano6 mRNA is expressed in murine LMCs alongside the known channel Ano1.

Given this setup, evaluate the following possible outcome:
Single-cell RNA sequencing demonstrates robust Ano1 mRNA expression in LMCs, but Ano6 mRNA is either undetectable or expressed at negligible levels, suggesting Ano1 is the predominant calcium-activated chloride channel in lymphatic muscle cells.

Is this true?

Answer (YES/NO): NO